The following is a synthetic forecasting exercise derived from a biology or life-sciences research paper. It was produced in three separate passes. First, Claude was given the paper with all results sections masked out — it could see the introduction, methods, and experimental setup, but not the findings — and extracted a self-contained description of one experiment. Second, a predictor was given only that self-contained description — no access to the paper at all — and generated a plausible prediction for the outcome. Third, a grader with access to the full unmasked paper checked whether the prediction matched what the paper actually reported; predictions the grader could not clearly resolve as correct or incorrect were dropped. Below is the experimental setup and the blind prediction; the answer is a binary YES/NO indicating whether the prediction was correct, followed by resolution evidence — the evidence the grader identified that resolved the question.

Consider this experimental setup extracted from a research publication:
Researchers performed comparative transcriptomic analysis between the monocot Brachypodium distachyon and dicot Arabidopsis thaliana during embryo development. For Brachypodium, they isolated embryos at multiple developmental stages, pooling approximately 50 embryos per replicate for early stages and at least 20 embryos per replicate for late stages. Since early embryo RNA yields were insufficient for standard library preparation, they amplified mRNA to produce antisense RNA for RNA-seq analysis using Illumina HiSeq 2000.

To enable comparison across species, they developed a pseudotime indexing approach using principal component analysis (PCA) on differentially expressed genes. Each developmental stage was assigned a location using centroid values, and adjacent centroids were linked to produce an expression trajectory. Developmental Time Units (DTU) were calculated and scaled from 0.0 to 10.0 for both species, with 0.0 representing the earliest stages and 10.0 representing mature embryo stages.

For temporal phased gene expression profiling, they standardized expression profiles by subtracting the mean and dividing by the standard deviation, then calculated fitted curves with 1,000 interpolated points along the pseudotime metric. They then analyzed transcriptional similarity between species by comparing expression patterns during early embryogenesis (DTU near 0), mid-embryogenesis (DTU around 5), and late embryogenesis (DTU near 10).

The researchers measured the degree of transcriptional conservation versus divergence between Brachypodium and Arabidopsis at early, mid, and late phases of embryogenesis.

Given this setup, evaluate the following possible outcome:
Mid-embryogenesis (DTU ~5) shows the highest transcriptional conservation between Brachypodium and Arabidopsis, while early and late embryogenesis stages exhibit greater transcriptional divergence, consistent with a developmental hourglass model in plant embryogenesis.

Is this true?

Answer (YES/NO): NO